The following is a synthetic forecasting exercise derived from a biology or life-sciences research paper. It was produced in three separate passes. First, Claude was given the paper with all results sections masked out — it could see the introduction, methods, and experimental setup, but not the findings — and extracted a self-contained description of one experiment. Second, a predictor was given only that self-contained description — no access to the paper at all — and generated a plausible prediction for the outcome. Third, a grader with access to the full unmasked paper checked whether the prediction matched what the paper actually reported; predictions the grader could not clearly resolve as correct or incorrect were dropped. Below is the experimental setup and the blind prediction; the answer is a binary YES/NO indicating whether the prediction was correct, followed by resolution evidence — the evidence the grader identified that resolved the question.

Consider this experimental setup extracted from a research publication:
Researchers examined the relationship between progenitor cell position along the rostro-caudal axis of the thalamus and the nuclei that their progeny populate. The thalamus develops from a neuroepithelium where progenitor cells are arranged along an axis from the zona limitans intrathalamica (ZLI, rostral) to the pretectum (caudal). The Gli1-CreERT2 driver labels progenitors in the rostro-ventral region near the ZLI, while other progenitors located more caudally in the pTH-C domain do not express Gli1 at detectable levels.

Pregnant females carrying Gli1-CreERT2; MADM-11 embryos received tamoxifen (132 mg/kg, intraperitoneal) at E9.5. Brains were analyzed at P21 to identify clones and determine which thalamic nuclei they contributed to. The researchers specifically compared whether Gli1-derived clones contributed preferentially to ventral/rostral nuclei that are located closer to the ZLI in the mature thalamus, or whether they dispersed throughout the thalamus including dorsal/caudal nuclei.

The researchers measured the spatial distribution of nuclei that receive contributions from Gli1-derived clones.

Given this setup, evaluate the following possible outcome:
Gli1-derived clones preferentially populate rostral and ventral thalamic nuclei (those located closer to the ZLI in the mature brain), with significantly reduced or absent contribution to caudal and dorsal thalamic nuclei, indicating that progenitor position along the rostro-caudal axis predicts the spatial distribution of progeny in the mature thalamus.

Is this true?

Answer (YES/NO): YES